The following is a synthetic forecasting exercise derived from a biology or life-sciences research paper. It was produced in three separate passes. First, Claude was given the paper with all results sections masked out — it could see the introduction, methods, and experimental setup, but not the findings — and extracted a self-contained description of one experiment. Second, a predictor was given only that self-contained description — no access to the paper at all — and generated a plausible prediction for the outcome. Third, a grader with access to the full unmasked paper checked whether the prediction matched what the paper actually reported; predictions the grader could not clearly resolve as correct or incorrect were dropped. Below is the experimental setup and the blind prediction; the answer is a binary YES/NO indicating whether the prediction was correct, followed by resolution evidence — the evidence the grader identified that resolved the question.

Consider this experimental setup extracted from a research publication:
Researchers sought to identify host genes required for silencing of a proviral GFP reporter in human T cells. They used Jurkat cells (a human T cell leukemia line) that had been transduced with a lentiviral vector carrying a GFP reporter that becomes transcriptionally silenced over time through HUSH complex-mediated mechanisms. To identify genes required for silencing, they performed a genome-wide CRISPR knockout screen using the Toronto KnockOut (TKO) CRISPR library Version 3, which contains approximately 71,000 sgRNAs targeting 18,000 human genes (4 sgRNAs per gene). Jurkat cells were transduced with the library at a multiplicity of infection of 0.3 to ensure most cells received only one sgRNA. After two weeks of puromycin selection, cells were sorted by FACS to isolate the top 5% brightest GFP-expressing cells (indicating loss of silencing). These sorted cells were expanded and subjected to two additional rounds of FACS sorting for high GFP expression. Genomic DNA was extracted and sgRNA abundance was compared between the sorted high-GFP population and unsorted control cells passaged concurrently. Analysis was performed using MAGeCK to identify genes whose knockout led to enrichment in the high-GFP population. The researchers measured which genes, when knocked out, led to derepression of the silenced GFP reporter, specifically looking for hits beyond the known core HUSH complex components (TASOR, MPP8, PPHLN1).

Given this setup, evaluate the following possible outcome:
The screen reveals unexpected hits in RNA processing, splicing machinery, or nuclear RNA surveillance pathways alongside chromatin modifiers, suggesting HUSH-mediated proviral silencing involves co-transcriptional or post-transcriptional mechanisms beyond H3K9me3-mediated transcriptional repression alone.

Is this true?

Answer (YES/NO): NO